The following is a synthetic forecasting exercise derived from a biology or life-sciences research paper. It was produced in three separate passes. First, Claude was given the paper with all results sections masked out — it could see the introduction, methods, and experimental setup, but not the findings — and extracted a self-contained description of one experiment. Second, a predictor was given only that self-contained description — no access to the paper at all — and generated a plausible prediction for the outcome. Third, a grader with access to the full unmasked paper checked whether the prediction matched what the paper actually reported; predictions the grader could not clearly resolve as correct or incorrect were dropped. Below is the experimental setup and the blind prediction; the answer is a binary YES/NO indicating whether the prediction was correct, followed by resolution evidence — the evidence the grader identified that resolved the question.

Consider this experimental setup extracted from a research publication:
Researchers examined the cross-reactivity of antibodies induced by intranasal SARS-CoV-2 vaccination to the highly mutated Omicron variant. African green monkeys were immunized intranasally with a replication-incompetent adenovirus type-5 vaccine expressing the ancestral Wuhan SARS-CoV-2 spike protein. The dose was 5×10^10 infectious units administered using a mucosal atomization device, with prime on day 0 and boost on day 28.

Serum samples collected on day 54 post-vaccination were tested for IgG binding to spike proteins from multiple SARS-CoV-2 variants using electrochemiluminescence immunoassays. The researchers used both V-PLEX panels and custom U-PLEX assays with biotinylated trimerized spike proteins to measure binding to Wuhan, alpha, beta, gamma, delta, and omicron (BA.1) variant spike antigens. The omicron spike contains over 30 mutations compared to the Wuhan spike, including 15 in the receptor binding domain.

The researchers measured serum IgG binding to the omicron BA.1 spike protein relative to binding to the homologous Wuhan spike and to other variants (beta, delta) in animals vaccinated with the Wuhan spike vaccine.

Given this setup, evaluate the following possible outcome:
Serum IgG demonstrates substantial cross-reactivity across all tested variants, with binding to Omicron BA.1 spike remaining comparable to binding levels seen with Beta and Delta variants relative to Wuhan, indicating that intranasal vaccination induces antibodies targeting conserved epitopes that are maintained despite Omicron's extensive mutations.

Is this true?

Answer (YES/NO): NO